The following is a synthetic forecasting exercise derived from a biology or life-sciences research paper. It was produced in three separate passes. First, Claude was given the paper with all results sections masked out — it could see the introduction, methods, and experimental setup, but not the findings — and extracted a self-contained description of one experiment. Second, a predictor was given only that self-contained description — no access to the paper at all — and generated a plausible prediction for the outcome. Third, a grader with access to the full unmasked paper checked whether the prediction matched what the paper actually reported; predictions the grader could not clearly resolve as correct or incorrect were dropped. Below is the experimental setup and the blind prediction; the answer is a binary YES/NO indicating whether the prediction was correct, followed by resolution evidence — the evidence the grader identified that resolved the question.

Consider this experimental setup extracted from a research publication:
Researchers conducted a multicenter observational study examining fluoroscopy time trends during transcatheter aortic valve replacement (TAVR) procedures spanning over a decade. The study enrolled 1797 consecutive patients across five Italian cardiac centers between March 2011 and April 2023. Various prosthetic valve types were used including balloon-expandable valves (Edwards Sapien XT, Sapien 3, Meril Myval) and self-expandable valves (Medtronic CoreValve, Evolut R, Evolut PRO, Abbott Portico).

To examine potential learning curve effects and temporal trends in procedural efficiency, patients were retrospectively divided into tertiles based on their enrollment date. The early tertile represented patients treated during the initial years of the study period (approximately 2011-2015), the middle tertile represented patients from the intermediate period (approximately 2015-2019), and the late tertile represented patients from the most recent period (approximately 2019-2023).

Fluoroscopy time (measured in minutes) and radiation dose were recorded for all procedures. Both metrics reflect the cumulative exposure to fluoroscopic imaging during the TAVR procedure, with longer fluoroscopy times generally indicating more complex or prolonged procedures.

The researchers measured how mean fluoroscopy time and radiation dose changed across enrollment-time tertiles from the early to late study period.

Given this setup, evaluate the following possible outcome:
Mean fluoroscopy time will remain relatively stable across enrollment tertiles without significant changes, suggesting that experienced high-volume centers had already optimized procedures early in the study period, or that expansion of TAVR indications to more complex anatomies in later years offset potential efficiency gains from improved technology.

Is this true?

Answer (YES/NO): YES